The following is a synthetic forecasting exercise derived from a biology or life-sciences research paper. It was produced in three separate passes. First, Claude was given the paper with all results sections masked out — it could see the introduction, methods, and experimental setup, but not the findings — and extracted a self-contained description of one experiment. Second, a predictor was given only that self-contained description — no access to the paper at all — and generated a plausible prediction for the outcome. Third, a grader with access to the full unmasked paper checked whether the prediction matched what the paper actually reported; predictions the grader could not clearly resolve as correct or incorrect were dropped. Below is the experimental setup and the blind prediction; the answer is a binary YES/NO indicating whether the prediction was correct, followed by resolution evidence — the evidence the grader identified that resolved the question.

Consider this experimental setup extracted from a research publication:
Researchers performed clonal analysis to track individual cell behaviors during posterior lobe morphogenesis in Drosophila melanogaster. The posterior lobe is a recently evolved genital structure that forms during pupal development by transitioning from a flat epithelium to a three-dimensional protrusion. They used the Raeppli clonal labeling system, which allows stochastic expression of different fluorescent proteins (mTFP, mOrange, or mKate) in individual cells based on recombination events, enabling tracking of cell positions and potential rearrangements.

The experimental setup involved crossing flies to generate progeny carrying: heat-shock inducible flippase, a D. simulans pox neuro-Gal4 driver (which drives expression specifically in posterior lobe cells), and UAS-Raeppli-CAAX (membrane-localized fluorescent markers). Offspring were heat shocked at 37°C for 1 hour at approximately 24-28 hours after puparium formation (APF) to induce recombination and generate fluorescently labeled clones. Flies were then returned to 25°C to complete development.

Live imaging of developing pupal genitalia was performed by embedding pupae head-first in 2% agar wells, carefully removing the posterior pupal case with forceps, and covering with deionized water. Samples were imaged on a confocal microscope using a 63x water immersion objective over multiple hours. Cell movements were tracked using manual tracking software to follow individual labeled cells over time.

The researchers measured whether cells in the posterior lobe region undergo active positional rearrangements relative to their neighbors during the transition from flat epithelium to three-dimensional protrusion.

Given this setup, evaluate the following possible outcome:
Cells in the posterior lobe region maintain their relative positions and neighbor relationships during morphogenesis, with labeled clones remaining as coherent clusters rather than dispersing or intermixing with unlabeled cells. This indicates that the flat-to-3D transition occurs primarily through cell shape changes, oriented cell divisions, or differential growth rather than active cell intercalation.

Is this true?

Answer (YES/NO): YES